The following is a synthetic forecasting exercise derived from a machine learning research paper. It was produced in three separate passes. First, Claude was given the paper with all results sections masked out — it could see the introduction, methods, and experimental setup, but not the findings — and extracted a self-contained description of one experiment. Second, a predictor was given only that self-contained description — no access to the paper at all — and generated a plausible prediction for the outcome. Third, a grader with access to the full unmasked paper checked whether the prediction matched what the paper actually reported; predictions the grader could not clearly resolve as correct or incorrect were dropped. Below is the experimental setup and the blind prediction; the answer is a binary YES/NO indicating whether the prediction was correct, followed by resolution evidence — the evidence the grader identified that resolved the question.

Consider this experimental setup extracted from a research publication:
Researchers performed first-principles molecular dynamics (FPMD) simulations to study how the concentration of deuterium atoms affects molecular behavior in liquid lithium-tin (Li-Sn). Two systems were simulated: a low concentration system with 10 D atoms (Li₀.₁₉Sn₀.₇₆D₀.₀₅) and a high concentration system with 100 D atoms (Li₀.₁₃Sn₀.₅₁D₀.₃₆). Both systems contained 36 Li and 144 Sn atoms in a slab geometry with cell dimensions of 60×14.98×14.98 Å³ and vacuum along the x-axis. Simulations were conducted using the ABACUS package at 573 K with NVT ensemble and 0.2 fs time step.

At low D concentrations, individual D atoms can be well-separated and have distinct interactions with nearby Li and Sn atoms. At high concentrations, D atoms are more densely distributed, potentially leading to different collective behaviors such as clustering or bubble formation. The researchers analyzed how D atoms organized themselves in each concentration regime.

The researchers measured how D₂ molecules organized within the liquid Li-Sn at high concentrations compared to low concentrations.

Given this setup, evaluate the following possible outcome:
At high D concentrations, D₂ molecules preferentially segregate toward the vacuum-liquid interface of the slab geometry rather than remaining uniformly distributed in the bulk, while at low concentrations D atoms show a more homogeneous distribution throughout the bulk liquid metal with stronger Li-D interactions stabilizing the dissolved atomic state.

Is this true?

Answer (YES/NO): NO